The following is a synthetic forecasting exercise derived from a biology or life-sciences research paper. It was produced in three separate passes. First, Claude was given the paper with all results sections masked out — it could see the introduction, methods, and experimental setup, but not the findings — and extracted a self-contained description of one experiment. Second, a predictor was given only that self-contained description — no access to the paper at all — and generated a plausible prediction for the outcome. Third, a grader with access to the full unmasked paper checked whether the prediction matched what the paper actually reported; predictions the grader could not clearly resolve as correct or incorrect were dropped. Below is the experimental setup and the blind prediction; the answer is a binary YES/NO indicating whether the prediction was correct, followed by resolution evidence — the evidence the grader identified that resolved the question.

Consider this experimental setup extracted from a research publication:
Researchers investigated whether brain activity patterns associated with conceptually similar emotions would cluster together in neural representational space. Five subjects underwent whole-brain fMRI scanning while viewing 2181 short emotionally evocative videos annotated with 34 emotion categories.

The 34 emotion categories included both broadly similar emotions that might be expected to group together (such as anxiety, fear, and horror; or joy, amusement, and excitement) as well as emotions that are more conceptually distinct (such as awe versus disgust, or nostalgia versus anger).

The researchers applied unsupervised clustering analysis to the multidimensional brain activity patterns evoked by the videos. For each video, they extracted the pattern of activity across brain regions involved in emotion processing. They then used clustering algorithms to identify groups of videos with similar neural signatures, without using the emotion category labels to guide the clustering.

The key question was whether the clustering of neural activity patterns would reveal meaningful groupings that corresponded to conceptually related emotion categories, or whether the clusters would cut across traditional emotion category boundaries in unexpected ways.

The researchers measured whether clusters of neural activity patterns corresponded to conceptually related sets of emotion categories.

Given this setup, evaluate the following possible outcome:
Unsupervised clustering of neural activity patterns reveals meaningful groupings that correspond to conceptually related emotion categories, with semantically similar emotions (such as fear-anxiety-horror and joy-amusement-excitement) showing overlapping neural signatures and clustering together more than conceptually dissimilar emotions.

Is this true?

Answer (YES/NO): YES